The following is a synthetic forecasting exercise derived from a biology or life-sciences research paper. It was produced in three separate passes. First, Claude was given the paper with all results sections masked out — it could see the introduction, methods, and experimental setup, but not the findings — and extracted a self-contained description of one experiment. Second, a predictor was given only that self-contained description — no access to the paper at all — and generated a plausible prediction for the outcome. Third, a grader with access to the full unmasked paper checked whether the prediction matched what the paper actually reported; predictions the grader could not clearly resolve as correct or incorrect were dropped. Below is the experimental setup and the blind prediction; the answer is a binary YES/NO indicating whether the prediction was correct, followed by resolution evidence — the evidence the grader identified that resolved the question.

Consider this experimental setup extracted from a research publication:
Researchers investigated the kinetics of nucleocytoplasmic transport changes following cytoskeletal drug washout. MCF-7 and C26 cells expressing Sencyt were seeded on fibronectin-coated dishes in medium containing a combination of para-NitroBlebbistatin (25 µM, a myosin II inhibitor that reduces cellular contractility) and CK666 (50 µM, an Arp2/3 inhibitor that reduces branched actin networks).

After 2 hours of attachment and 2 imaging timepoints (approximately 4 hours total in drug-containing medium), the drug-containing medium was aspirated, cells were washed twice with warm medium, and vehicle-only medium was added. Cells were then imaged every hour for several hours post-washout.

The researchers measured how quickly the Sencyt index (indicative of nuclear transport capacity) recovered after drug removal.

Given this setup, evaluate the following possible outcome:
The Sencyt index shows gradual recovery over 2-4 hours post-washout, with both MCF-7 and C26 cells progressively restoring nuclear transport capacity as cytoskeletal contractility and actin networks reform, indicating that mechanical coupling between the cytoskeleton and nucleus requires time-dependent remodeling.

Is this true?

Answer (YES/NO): NO